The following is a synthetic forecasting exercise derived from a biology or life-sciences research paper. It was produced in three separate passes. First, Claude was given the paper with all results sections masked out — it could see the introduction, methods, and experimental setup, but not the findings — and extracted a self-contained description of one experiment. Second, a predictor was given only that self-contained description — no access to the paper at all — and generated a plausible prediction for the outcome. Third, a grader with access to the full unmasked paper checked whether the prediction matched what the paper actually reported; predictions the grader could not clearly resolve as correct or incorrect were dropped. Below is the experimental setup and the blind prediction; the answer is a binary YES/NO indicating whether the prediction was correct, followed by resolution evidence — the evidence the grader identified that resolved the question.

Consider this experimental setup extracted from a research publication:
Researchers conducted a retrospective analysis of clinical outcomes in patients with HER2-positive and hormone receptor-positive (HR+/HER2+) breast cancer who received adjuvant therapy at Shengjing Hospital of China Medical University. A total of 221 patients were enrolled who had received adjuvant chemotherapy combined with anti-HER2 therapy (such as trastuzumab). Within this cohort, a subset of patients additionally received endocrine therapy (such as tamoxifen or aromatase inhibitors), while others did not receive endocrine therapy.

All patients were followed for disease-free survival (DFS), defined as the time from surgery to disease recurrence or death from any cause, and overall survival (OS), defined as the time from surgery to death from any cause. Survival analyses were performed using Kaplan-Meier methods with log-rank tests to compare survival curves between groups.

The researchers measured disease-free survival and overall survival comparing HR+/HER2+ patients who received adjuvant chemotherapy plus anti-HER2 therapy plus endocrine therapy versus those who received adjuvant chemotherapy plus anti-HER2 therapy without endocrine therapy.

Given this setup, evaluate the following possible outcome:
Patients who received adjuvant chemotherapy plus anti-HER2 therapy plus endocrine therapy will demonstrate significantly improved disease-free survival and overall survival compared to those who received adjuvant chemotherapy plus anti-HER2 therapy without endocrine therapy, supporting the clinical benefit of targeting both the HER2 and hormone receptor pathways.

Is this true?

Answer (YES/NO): NO